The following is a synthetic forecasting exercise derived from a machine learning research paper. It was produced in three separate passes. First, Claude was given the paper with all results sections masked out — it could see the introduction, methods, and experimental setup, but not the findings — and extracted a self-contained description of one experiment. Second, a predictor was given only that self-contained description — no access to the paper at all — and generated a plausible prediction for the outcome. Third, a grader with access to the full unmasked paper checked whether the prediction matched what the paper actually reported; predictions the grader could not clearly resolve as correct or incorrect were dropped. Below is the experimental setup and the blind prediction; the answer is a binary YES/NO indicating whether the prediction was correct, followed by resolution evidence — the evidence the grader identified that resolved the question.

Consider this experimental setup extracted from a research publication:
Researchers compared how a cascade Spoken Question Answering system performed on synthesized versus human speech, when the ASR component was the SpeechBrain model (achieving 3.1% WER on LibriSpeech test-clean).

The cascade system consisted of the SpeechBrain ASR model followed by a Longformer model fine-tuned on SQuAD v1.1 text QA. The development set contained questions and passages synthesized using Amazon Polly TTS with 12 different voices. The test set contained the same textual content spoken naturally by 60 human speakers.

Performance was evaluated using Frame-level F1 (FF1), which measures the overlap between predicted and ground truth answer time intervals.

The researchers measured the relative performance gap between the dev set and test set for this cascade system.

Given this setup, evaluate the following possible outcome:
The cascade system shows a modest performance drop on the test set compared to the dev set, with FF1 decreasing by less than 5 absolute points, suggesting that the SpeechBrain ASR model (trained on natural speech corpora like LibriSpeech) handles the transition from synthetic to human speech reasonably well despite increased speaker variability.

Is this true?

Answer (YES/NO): NO